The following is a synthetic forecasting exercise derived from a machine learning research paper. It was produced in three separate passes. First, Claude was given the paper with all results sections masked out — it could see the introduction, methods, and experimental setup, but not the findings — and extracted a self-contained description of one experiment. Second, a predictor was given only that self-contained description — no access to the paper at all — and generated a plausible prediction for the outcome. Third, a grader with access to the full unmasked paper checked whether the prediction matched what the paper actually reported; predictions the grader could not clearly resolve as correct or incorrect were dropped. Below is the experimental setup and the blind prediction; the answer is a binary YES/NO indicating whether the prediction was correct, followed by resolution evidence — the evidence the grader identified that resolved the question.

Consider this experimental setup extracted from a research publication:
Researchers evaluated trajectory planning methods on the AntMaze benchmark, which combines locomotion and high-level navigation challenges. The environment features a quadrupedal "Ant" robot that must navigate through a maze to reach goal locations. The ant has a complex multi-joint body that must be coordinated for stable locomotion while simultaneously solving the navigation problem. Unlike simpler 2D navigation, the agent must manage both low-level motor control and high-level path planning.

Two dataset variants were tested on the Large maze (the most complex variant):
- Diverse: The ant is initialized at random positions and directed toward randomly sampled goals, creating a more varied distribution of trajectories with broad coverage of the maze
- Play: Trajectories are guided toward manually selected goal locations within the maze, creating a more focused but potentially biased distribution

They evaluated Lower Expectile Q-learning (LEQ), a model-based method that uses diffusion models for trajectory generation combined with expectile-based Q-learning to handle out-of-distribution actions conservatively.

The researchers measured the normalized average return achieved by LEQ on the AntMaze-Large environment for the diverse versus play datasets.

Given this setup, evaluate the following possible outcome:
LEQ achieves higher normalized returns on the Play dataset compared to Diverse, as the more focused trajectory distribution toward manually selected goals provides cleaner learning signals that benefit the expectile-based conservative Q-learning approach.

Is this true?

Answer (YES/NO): NO